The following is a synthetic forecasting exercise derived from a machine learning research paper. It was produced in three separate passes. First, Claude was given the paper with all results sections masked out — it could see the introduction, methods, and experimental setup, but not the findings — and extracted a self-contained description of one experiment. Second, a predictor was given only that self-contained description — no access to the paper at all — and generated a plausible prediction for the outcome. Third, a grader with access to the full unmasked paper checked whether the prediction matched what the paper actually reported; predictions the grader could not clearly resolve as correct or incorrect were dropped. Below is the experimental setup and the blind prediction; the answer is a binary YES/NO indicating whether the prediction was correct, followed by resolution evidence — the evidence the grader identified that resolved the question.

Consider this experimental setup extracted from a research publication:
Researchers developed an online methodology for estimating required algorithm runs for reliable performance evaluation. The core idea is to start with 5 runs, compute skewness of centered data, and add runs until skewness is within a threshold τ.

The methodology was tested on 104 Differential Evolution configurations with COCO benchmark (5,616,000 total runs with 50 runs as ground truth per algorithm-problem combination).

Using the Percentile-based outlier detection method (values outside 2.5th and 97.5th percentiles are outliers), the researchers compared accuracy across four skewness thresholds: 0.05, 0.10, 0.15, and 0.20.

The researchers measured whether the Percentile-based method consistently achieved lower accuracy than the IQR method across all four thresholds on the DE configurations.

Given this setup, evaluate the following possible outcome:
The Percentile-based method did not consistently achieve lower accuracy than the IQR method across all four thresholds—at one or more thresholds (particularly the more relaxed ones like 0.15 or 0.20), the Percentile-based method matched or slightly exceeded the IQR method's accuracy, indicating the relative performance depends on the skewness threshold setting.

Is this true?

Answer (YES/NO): NO